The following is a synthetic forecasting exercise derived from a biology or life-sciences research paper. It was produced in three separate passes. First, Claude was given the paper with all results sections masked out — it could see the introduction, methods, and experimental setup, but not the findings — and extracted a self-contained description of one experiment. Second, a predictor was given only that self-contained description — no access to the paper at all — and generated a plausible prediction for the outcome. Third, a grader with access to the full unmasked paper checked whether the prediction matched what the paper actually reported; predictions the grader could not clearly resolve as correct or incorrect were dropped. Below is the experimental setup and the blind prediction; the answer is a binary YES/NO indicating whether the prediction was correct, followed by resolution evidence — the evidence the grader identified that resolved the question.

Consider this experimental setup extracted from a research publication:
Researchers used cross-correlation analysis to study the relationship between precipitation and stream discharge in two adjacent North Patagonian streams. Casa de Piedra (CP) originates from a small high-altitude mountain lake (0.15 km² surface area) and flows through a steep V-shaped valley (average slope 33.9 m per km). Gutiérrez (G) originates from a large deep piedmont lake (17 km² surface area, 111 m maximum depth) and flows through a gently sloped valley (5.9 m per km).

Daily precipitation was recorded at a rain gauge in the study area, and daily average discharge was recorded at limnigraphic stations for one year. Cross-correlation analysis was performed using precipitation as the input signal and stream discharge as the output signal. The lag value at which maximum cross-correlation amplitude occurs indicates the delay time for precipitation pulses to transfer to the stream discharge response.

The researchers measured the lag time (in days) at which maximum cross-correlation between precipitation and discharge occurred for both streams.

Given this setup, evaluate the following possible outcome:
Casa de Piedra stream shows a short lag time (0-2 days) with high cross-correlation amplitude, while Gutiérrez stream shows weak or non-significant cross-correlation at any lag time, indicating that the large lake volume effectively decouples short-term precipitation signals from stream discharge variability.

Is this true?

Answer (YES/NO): NO